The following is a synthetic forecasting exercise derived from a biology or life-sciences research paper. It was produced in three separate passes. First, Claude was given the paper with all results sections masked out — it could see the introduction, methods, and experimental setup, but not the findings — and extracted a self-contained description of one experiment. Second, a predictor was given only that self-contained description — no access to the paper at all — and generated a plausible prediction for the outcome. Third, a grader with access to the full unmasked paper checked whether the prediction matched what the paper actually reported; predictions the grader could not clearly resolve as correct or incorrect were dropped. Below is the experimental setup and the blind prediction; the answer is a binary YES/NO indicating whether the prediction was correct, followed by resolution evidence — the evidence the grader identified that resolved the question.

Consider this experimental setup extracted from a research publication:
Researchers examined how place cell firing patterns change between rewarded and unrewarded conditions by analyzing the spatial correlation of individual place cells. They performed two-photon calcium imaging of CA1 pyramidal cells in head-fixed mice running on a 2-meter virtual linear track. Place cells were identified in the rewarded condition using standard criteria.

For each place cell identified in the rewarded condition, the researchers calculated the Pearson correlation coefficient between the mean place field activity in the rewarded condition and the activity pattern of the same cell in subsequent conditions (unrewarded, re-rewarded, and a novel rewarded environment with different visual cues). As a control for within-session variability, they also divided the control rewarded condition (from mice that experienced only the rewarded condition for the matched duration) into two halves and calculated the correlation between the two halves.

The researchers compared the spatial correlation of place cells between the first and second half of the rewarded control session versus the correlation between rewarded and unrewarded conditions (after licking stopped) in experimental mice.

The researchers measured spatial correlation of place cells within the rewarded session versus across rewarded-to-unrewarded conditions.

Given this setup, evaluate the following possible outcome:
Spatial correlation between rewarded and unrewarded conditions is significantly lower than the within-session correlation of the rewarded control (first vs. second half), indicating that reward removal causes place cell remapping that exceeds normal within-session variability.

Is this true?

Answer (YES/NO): YES